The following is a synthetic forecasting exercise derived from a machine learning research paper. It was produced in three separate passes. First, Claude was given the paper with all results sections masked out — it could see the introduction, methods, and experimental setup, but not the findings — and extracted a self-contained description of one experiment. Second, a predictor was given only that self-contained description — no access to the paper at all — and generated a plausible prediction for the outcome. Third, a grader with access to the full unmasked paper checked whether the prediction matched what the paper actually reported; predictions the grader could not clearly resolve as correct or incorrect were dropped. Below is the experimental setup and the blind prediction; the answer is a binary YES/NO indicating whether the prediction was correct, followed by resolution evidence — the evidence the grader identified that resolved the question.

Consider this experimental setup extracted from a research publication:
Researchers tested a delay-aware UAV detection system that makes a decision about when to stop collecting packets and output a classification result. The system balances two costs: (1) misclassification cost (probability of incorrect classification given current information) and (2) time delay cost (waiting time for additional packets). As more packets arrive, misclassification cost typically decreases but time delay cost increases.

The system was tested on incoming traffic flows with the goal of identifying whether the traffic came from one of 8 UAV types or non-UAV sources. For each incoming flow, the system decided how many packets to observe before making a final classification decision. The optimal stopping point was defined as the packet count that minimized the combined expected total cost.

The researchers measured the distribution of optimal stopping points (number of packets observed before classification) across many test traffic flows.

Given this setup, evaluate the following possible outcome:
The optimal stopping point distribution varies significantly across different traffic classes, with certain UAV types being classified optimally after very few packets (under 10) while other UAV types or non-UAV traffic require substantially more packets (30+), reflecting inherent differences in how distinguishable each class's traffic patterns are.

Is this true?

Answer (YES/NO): NO